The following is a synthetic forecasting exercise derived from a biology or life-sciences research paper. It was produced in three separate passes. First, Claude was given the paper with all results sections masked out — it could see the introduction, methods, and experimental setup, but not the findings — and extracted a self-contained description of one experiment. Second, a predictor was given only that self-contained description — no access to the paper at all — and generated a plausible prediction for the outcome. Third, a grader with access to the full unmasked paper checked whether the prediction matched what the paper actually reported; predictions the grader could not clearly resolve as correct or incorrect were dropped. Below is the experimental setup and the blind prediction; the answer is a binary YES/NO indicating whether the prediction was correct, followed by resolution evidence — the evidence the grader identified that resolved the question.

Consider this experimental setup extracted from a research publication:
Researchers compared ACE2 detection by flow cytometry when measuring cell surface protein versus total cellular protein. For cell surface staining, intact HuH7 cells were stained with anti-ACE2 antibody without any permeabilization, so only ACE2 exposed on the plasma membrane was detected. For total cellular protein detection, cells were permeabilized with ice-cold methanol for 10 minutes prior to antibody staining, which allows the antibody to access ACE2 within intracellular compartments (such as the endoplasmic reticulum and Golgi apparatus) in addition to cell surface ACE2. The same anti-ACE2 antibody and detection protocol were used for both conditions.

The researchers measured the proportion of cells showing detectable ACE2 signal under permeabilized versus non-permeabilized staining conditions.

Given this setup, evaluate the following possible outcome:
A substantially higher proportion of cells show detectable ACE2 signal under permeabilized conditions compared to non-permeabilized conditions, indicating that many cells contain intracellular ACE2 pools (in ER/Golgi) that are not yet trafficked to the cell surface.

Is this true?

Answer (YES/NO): NO